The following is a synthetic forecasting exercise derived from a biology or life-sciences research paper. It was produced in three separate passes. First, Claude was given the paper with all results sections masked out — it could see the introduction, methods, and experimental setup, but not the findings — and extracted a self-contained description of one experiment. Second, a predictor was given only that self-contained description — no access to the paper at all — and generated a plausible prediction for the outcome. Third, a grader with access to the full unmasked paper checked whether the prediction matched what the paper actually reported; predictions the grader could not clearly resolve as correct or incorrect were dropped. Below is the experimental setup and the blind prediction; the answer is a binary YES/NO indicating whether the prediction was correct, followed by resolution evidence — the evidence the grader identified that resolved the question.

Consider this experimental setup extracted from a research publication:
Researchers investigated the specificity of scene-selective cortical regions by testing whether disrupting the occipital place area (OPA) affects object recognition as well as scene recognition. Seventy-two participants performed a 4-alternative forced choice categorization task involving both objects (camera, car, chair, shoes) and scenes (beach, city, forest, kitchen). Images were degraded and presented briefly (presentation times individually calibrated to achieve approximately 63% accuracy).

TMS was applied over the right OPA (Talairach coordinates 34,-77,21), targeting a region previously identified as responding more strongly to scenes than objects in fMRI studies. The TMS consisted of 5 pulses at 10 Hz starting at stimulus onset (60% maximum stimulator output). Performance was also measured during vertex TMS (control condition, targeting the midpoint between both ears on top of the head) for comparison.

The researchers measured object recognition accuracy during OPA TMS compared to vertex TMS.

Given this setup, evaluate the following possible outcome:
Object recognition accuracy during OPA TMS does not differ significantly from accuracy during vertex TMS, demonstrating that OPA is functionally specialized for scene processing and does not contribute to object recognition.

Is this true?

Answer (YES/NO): YES